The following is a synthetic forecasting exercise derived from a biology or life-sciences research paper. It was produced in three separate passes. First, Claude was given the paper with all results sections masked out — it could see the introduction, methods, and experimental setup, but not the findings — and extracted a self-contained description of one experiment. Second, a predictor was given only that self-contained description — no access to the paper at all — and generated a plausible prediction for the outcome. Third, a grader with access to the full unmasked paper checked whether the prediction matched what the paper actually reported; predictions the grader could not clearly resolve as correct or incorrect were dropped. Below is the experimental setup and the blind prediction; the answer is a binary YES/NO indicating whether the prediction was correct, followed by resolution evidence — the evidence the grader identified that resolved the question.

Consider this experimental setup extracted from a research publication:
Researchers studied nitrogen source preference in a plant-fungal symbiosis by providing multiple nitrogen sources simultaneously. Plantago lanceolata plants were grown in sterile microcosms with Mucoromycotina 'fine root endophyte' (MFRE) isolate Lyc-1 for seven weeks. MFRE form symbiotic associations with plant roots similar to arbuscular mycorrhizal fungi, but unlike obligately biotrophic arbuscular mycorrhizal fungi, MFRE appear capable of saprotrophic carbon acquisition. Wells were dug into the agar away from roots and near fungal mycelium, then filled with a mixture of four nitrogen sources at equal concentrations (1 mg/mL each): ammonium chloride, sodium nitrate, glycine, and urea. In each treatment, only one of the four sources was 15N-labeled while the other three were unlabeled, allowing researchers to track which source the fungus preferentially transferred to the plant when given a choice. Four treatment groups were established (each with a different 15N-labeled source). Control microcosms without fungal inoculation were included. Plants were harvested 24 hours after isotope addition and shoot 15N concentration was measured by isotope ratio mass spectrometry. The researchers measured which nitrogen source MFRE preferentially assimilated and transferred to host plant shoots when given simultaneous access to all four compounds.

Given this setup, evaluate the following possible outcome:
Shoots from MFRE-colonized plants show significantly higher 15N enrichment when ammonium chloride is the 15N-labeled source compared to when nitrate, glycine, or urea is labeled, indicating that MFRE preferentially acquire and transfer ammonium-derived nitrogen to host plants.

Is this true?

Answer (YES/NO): NO